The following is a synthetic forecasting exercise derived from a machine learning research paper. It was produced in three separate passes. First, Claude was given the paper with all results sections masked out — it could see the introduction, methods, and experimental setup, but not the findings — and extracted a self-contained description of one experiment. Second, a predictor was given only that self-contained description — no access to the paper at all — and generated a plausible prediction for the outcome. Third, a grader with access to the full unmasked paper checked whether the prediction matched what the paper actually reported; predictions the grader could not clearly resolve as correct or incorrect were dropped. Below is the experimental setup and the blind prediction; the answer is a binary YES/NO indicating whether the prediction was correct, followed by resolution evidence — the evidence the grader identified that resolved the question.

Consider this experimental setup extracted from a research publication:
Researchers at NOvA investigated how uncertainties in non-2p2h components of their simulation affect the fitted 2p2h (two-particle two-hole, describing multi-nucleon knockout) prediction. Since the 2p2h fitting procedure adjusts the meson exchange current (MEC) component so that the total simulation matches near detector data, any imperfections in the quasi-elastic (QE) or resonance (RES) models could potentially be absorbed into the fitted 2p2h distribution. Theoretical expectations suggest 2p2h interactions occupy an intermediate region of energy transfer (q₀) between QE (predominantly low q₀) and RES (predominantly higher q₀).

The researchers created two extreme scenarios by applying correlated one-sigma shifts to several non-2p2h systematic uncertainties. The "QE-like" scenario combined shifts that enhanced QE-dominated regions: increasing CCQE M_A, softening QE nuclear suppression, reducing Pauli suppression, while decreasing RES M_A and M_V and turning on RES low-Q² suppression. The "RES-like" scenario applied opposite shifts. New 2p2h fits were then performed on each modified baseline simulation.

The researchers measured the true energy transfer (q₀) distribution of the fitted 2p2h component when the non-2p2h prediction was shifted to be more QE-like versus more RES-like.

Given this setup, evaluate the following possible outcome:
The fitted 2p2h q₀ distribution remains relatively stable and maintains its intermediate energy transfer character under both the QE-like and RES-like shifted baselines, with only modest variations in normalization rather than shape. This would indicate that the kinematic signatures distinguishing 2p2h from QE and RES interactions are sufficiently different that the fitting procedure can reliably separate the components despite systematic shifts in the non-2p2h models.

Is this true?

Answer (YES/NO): NO